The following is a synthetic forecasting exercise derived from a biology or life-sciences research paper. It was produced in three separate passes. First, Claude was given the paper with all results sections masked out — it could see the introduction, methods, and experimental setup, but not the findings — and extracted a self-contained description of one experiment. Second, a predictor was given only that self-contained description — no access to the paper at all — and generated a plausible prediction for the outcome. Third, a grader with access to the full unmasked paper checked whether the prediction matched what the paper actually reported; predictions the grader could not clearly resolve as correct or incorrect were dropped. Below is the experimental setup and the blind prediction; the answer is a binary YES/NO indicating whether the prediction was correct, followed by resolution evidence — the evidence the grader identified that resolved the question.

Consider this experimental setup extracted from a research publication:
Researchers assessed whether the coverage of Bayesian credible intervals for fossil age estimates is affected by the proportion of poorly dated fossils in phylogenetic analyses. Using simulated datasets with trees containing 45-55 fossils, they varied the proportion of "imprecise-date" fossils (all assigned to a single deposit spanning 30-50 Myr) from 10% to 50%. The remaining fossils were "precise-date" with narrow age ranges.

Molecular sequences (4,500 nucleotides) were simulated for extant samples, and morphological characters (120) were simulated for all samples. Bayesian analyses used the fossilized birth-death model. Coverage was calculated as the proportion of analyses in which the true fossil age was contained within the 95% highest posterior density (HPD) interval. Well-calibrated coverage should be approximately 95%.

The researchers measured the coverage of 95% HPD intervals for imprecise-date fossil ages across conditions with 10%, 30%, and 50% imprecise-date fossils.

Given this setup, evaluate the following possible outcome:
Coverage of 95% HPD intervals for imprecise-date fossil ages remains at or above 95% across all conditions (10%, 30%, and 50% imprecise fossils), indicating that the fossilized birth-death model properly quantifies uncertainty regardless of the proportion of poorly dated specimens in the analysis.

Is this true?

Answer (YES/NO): NO